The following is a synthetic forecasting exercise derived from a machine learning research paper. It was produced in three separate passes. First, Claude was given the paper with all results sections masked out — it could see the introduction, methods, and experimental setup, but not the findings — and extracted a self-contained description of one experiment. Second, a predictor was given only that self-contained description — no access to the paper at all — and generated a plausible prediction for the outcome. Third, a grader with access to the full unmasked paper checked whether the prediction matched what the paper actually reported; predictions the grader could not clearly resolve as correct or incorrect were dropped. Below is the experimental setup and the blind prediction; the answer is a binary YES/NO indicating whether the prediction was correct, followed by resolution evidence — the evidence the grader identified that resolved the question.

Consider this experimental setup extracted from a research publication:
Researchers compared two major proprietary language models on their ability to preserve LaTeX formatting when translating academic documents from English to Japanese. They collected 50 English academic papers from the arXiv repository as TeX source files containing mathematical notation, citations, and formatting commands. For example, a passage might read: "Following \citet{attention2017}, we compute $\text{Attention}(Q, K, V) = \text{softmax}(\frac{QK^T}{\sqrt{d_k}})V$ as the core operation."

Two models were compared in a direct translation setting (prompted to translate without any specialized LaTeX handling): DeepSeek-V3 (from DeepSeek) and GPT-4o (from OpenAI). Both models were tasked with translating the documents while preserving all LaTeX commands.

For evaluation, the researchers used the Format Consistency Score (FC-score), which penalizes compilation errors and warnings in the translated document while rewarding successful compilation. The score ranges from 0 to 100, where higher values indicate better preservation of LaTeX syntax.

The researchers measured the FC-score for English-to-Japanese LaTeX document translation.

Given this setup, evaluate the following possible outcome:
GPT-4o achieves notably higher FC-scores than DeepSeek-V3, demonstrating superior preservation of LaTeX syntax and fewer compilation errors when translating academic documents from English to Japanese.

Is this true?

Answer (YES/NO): NO